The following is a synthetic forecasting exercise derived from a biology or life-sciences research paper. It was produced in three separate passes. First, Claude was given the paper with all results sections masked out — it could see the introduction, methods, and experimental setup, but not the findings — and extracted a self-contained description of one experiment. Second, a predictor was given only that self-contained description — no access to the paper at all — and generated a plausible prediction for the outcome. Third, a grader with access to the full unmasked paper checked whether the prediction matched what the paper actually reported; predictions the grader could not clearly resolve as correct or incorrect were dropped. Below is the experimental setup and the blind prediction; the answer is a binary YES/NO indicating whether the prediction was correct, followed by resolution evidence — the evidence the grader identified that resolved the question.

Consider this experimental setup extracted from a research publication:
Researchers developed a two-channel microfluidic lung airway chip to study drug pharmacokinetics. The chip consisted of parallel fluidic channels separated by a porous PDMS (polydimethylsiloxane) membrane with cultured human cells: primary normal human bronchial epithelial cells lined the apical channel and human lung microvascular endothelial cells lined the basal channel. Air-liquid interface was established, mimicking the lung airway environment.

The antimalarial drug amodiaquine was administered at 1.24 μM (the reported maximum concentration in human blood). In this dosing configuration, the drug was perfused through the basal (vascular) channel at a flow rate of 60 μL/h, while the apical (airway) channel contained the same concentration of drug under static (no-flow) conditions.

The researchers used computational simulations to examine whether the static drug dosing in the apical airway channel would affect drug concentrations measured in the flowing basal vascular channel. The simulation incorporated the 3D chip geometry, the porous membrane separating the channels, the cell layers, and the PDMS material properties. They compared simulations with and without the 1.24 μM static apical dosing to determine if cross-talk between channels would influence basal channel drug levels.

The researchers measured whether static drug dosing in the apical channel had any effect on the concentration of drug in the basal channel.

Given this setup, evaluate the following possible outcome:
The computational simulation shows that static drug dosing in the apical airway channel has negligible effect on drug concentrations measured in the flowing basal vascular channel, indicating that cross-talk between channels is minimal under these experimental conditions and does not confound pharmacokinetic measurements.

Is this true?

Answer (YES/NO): YES